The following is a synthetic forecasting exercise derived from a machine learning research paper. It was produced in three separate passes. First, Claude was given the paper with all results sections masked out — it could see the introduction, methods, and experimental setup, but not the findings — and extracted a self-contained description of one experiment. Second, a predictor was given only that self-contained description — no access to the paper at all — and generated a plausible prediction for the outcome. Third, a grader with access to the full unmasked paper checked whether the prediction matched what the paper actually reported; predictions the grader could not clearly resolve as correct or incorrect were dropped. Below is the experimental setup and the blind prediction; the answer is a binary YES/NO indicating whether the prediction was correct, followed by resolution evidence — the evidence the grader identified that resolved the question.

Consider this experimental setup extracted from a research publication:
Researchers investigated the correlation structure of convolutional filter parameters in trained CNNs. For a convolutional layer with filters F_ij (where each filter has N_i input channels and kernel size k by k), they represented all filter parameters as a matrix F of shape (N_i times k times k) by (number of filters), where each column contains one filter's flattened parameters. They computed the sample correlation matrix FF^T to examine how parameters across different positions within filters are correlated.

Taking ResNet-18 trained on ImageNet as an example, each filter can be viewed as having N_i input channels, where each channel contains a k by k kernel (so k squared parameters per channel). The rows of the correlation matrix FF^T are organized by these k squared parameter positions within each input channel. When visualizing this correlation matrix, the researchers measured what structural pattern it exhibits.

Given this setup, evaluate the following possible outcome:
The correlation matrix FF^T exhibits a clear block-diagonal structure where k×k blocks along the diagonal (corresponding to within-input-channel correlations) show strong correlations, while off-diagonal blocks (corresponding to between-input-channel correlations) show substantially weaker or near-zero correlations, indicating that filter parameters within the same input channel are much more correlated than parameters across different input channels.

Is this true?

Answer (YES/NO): NO